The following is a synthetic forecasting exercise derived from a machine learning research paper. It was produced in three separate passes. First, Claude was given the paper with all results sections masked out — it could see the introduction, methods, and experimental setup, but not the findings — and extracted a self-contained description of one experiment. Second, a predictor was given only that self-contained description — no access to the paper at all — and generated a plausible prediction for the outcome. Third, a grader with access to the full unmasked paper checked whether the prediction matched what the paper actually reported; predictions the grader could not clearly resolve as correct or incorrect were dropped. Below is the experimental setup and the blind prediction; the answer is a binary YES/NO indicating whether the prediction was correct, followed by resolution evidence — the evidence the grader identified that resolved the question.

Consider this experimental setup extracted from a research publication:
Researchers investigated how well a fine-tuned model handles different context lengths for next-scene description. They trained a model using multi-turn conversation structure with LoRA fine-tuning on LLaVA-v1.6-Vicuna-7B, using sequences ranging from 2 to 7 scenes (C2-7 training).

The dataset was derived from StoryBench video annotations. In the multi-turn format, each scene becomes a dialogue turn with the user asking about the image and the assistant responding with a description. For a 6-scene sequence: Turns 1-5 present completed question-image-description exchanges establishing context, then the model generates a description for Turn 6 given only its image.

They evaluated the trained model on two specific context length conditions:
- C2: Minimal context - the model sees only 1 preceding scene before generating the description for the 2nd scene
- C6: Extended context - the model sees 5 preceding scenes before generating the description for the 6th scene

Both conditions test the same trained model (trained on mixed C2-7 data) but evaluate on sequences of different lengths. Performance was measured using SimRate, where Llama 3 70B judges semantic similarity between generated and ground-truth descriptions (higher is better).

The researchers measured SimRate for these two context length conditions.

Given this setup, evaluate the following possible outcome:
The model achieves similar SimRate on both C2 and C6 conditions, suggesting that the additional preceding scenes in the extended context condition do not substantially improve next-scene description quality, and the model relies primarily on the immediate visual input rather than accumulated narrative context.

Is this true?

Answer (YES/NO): NO